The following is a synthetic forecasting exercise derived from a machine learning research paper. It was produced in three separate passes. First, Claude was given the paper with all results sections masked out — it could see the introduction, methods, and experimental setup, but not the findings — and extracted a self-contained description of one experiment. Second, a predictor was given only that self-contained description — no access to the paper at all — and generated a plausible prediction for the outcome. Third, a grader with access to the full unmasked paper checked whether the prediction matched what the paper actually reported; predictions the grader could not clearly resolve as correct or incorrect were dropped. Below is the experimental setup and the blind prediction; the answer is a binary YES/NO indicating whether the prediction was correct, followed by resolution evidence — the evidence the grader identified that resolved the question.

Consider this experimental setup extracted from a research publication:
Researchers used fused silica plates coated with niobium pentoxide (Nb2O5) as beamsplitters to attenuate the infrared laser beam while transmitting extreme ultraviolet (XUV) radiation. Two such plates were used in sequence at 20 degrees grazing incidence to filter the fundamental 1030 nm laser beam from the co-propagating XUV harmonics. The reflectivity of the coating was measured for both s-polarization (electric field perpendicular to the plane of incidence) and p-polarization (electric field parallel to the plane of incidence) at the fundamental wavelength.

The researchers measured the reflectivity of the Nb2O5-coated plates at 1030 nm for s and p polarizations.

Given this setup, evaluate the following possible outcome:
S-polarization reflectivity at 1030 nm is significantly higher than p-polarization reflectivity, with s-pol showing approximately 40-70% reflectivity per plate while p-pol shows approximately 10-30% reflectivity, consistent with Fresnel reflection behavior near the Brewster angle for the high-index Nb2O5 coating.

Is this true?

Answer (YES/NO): NO